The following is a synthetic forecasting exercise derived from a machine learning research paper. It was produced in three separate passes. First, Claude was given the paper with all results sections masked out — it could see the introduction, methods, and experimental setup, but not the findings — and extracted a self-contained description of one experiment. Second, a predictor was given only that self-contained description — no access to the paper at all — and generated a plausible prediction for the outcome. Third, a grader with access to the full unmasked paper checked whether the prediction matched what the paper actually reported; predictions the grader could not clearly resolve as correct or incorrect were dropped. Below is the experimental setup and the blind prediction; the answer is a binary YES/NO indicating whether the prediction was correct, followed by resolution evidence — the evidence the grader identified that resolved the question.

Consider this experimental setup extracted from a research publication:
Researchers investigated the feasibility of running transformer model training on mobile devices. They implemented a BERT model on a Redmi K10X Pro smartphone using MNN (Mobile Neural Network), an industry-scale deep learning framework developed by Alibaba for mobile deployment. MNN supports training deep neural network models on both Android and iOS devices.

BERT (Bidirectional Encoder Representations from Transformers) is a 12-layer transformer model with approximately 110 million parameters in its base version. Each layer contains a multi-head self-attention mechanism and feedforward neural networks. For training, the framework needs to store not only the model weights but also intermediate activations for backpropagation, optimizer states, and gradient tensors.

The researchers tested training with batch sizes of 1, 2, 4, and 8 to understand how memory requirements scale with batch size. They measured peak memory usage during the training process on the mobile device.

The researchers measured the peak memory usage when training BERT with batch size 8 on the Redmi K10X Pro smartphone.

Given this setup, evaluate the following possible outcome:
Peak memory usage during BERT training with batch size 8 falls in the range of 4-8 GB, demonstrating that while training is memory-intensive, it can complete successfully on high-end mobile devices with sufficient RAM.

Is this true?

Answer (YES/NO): YES